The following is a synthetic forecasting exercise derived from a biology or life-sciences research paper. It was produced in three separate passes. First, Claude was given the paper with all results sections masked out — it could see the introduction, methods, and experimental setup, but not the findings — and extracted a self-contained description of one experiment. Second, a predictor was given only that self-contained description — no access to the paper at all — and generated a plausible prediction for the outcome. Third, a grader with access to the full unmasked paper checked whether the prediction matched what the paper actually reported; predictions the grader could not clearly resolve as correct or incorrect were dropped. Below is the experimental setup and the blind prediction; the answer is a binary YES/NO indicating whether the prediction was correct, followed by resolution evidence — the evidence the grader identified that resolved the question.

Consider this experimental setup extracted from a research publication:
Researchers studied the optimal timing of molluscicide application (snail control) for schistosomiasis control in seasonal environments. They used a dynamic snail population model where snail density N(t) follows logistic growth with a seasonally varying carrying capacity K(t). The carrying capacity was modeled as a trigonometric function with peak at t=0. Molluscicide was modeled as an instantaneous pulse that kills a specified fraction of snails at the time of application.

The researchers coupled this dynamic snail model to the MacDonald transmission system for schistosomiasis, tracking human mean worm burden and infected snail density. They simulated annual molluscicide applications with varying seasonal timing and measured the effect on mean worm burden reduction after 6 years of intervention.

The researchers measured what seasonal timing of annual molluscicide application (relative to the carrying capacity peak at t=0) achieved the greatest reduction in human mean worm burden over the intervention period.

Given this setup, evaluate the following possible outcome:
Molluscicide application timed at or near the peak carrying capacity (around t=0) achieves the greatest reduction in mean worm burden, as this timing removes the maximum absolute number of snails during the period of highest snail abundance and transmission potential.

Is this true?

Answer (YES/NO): YES